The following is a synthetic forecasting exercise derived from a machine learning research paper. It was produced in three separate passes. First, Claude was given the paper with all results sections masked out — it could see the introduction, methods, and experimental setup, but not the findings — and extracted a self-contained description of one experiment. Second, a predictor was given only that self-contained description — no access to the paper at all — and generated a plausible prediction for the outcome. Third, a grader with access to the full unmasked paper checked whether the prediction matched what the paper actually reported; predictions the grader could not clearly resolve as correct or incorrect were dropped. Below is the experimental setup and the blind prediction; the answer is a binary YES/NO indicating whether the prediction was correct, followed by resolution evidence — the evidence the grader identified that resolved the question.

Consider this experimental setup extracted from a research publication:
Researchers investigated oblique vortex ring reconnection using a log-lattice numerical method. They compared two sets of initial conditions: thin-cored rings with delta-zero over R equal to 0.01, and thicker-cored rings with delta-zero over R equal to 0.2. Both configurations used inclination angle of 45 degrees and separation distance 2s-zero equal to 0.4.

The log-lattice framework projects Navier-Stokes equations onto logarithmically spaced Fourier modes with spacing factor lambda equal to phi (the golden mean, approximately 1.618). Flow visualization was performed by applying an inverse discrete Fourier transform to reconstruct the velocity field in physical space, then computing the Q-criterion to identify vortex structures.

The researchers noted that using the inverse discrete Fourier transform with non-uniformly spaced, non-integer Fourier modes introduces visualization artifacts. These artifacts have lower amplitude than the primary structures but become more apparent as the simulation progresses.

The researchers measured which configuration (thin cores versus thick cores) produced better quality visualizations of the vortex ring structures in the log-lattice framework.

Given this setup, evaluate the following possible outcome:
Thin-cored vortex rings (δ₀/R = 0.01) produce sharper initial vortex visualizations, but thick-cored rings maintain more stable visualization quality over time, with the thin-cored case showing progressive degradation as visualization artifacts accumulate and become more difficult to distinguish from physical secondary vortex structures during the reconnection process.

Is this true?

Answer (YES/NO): NO